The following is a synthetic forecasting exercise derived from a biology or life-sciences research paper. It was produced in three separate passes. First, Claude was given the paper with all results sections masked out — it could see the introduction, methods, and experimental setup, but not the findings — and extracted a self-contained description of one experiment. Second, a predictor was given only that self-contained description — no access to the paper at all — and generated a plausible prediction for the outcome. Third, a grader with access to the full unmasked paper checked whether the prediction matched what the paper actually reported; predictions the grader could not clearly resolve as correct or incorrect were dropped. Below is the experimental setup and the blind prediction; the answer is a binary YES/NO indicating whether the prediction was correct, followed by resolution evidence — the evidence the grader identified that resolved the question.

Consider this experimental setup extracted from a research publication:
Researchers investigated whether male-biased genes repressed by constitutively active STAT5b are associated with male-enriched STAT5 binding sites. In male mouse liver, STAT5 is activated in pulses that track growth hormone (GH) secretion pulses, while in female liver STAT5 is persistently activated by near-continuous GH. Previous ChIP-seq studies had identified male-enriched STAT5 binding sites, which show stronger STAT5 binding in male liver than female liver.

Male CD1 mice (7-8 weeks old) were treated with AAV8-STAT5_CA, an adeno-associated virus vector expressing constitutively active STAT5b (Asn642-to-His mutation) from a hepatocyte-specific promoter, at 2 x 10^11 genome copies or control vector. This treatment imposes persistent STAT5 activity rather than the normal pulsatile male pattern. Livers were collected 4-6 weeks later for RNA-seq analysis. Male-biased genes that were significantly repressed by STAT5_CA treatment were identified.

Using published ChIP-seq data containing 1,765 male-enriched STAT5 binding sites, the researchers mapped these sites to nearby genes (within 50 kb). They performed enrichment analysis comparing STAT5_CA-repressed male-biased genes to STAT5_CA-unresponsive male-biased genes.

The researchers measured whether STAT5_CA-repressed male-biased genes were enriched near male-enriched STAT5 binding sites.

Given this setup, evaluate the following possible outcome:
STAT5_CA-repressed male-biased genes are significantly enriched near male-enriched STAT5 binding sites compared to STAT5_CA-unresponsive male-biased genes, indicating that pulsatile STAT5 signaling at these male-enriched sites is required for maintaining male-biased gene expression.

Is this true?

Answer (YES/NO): NO